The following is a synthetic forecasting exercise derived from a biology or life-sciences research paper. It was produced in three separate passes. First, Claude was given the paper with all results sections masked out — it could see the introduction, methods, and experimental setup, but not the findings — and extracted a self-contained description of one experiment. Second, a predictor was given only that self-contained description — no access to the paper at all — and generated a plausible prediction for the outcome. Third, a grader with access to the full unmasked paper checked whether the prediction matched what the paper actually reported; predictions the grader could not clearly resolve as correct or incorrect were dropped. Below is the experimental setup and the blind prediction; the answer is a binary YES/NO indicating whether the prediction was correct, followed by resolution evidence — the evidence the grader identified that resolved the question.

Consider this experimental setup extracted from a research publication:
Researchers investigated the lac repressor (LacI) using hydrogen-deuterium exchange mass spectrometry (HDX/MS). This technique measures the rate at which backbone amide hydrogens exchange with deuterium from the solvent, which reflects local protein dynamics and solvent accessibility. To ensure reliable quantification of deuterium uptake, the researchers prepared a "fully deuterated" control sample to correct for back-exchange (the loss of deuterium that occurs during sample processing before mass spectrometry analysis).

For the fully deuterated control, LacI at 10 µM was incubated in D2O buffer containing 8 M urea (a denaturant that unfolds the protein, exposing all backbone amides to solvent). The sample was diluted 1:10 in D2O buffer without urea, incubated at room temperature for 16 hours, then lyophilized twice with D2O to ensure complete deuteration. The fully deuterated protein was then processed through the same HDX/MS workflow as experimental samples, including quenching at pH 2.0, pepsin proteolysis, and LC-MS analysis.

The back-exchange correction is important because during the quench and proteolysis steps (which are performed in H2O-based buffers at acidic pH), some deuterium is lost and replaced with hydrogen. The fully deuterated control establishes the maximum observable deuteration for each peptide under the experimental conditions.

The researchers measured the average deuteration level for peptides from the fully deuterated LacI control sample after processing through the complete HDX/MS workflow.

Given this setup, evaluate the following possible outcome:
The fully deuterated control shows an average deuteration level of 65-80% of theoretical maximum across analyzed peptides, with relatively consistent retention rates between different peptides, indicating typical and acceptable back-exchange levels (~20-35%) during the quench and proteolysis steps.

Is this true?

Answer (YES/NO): NO